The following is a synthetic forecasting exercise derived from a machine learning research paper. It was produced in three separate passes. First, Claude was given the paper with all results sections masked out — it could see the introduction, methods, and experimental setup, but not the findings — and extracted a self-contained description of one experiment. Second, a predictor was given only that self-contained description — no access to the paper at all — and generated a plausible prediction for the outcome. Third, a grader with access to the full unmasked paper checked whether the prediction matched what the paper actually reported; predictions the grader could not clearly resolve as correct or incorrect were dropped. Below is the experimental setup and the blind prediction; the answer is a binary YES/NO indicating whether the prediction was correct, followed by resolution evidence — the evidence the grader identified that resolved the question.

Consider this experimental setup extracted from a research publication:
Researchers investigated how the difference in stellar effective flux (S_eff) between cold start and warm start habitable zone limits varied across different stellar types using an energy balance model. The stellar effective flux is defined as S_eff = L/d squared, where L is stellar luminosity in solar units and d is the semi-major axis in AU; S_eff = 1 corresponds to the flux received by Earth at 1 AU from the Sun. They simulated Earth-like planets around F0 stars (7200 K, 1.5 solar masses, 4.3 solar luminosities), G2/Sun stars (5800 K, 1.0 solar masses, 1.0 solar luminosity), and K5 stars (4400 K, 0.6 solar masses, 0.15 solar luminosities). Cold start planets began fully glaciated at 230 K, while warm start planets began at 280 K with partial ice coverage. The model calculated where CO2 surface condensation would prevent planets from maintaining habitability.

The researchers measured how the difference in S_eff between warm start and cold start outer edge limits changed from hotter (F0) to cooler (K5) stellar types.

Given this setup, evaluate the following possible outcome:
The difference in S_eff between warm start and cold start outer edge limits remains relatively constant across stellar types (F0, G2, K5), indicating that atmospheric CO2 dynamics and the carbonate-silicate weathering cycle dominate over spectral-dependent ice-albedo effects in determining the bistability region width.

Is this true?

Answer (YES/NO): NO